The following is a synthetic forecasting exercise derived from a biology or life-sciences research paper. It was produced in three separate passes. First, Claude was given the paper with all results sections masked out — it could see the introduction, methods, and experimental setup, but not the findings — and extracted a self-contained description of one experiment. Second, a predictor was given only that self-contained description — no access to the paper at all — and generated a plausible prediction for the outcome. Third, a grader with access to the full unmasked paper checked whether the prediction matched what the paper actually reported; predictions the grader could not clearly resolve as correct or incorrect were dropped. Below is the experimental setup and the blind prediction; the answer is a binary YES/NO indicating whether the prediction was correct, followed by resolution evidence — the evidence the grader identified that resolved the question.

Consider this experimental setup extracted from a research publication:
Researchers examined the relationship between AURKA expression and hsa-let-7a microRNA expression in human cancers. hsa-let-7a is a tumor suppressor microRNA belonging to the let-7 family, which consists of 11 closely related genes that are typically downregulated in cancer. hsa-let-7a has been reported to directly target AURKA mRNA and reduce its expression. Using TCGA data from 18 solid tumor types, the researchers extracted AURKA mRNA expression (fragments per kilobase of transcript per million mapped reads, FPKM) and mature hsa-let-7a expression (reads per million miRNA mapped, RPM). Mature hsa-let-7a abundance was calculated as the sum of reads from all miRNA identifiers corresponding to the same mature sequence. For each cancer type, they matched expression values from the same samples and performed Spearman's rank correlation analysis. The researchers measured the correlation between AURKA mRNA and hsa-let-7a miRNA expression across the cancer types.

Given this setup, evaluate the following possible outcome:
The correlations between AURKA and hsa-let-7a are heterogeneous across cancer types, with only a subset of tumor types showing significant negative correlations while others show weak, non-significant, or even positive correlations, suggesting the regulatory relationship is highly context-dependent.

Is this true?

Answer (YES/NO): YES